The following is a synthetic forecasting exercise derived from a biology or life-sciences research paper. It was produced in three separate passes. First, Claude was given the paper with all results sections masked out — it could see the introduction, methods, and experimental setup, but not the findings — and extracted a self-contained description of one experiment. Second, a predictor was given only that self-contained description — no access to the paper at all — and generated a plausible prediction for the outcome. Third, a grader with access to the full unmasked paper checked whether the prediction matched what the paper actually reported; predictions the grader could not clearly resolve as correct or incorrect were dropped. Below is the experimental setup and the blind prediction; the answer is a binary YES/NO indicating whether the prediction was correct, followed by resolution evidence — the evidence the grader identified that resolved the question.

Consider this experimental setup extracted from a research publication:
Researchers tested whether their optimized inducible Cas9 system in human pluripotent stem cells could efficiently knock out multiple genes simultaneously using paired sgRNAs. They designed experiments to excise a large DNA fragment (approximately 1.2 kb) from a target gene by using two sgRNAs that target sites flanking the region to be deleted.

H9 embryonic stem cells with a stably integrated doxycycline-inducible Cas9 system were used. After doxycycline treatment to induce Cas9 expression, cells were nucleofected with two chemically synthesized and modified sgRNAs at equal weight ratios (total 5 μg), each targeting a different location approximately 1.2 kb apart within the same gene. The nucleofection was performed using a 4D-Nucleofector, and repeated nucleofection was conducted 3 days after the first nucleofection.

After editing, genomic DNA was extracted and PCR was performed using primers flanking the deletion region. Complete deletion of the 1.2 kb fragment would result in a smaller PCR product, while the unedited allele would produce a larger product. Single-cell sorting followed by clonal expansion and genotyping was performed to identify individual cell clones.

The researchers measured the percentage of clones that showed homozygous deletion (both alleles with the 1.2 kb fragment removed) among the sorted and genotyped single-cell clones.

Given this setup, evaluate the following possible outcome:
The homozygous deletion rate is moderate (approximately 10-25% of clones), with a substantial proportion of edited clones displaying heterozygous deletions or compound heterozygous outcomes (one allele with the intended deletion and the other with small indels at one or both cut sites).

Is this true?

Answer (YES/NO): NO